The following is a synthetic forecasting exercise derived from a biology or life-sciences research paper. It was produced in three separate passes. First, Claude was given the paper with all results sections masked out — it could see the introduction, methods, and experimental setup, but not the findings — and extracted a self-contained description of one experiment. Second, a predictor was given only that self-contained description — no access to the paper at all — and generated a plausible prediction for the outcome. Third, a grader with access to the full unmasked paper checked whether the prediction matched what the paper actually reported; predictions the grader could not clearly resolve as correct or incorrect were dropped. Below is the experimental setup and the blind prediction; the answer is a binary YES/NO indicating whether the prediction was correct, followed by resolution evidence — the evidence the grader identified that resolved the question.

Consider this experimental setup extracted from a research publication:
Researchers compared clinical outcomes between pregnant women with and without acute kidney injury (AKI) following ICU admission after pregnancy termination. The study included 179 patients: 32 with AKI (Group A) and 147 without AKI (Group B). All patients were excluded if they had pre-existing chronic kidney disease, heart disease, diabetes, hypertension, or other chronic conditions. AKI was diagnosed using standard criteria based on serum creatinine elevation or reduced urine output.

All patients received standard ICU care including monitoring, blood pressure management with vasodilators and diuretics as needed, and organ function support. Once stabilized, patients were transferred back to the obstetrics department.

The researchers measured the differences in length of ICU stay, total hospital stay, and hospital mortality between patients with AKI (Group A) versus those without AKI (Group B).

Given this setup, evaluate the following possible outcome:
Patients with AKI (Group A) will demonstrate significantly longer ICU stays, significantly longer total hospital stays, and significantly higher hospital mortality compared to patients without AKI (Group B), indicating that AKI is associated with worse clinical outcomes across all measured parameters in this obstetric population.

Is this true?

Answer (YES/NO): NO